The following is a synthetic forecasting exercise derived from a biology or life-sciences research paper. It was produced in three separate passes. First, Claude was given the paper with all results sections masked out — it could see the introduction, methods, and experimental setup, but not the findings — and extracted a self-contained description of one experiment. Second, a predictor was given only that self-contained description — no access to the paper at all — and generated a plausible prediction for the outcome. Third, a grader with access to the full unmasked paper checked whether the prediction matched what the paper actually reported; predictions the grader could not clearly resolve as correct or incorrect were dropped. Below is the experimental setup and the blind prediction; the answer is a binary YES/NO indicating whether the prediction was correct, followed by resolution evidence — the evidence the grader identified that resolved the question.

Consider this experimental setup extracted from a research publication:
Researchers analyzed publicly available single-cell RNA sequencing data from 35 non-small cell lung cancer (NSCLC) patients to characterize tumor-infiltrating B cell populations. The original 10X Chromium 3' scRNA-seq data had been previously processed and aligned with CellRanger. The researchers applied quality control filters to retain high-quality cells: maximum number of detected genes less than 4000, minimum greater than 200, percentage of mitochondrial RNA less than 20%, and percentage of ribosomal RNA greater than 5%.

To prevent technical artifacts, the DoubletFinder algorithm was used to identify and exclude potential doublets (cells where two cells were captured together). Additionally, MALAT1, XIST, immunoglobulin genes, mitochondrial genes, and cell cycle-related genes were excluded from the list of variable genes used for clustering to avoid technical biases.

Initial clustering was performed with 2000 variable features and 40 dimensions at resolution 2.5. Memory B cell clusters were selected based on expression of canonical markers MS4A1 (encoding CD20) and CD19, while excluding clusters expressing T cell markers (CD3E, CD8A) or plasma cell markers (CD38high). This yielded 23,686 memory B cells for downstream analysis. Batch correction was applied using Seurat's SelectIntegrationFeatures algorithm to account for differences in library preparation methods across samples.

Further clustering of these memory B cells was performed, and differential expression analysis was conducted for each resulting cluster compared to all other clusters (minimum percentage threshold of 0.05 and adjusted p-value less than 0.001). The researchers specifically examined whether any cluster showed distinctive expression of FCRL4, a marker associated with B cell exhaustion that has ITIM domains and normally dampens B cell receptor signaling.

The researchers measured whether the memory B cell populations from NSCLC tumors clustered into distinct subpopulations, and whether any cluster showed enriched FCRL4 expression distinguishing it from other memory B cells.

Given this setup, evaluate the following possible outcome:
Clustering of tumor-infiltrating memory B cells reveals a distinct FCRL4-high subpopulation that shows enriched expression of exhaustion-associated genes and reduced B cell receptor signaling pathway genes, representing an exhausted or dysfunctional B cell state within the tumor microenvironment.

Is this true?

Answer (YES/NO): NO